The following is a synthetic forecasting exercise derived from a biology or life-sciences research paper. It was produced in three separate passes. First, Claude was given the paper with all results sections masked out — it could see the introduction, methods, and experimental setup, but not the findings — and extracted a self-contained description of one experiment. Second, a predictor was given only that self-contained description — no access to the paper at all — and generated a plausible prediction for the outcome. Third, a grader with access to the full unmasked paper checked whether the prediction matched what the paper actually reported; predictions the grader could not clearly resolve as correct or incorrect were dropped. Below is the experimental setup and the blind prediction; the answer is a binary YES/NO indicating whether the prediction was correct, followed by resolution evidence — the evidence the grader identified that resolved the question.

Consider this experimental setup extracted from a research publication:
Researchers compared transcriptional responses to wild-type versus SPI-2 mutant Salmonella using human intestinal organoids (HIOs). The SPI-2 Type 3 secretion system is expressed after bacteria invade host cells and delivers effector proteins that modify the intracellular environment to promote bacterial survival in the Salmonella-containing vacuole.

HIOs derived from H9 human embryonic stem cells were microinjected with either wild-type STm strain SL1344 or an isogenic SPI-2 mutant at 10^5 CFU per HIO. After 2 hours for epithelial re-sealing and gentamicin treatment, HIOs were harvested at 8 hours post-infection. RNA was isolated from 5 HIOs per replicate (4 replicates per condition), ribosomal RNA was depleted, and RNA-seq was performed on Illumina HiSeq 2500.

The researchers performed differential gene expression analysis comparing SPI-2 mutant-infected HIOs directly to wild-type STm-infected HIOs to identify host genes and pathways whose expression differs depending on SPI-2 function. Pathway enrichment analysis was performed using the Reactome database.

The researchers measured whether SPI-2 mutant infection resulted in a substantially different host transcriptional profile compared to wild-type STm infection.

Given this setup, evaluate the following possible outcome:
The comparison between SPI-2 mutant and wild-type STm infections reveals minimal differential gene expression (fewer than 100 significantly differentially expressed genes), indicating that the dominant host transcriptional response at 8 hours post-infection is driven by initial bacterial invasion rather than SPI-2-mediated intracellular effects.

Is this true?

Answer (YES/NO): NO